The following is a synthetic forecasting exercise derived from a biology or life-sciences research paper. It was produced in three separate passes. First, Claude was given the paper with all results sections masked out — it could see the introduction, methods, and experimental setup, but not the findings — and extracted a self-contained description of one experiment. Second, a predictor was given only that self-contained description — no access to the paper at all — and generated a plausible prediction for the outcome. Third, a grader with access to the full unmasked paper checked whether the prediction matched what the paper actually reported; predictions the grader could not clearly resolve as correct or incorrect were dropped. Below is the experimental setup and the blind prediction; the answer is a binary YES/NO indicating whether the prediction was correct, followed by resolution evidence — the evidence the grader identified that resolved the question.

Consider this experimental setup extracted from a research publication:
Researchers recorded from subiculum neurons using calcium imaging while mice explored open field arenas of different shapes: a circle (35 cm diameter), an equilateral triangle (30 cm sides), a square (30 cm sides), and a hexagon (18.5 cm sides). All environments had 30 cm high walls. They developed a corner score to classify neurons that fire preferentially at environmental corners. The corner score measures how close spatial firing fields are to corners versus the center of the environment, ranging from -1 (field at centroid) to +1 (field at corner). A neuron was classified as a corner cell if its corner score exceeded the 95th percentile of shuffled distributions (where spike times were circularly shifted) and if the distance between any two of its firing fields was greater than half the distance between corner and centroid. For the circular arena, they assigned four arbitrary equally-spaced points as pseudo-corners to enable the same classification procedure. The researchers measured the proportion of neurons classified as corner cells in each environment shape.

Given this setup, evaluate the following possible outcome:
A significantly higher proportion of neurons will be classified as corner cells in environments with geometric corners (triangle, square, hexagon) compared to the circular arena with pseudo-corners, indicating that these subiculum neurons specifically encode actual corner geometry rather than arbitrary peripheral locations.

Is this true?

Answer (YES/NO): YES